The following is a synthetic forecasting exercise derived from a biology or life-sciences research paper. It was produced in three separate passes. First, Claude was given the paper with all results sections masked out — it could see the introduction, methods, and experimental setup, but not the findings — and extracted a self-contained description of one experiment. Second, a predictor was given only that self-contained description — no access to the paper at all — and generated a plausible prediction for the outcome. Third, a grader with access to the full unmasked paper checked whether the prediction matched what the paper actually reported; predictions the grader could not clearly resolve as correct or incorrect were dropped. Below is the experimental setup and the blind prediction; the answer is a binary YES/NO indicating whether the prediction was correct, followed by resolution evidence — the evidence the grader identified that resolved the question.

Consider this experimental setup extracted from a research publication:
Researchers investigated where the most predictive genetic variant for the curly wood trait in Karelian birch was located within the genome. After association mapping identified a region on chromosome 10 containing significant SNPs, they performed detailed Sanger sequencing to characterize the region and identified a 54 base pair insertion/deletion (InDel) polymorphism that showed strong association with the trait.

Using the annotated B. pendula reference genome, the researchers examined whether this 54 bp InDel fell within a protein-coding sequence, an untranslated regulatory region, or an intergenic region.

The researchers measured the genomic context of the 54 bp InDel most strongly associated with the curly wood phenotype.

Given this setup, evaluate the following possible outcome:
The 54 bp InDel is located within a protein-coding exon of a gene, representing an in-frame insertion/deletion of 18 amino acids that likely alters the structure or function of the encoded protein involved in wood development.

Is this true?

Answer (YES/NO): NO